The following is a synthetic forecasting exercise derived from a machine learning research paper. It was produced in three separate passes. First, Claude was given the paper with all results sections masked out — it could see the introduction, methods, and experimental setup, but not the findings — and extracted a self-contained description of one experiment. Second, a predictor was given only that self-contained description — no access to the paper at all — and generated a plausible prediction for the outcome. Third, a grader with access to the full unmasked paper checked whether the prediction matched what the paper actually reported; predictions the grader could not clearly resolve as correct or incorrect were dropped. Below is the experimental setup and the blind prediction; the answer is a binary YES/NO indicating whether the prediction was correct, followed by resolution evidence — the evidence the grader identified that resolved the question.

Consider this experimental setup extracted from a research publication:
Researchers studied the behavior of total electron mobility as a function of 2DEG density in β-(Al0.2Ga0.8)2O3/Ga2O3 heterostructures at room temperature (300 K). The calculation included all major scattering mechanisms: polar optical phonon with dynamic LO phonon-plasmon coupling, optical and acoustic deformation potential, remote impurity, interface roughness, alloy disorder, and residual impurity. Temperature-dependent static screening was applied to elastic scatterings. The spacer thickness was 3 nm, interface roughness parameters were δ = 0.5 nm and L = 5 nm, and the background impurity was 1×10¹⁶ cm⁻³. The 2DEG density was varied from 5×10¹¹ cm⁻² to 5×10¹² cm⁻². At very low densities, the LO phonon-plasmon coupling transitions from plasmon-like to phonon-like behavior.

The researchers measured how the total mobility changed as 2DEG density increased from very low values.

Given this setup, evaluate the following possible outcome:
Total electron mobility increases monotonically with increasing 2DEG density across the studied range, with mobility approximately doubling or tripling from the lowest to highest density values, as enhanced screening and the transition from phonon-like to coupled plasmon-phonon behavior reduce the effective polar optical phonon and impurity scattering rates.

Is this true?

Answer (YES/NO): NO